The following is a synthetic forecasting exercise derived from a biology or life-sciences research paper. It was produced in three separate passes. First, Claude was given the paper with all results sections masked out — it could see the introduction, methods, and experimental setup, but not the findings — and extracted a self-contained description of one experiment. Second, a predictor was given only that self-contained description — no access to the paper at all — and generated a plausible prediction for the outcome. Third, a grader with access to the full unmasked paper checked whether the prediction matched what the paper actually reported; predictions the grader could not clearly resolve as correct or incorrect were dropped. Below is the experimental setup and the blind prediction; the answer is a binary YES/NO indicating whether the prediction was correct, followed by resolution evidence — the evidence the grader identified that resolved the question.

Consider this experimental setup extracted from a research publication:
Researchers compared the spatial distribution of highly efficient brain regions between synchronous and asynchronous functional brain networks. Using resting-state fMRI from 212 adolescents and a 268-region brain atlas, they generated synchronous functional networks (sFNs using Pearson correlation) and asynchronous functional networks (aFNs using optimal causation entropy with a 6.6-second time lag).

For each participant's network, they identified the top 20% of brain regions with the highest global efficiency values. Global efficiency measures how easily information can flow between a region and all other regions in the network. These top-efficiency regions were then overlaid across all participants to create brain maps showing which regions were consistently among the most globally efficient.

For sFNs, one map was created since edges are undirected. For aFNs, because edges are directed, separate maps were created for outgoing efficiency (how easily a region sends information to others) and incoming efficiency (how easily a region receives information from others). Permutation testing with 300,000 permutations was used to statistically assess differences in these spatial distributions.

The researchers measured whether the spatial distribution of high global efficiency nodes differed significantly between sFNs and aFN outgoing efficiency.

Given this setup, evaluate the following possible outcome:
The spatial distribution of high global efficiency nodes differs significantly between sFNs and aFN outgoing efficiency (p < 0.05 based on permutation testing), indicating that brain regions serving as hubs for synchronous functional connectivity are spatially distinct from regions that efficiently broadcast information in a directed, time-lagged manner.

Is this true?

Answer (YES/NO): YES